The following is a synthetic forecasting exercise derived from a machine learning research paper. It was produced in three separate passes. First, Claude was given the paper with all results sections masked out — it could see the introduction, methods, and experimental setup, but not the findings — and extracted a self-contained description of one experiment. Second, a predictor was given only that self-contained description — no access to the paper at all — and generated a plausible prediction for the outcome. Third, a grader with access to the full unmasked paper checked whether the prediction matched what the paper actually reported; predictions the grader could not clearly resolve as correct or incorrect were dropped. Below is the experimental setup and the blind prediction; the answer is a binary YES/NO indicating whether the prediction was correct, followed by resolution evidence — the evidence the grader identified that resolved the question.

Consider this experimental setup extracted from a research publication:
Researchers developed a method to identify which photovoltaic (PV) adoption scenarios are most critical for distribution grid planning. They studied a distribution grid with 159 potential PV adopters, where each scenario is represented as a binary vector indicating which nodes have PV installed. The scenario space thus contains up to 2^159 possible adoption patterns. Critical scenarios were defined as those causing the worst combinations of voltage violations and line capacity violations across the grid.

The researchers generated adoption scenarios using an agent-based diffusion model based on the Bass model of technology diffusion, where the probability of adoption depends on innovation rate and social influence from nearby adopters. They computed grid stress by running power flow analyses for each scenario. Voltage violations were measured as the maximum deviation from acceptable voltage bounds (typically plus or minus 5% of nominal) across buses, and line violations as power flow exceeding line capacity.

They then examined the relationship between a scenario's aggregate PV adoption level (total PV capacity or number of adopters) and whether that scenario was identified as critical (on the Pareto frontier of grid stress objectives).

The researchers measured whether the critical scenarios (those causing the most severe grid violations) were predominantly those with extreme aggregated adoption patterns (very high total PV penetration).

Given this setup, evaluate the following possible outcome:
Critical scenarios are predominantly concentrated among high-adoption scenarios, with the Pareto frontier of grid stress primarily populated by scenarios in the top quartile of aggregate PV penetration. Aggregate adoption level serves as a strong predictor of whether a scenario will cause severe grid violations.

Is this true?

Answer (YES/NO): NO